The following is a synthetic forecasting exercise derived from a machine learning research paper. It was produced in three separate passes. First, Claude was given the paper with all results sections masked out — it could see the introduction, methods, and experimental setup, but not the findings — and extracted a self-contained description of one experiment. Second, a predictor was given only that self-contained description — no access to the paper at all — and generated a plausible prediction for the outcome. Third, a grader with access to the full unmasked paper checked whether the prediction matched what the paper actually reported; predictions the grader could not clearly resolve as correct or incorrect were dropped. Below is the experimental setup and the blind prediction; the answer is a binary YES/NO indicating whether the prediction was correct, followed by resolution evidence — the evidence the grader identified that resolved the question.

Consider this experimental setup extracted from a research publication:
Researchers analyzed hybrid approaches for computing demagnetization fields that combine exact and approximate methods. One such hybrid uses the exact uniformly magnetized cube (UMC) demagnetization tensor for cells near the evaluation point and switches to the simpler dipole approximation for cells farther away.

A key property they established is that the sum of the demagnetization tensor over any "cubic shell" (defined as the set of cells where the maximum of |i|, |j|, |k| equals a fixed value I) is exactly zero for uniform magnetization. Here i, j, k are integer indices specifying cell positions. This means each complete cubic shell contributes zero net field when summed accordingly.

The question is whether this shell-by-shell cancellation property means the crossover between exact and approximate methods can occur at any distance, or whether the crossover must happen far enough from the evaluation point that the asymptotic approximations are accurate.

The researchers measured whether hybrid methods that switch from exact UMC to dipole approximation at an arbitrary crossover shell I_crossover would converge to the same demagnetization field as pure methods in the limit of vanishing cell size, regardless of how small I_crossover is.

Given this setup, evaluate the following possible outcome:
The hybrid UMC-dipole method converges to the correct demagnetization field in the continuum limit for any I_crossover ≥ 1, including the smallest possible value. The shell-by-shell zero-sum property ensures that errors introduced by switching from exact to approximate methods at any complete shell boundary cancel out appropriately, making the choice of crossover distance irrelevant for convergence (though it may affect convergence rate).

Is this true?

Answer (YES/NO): YES